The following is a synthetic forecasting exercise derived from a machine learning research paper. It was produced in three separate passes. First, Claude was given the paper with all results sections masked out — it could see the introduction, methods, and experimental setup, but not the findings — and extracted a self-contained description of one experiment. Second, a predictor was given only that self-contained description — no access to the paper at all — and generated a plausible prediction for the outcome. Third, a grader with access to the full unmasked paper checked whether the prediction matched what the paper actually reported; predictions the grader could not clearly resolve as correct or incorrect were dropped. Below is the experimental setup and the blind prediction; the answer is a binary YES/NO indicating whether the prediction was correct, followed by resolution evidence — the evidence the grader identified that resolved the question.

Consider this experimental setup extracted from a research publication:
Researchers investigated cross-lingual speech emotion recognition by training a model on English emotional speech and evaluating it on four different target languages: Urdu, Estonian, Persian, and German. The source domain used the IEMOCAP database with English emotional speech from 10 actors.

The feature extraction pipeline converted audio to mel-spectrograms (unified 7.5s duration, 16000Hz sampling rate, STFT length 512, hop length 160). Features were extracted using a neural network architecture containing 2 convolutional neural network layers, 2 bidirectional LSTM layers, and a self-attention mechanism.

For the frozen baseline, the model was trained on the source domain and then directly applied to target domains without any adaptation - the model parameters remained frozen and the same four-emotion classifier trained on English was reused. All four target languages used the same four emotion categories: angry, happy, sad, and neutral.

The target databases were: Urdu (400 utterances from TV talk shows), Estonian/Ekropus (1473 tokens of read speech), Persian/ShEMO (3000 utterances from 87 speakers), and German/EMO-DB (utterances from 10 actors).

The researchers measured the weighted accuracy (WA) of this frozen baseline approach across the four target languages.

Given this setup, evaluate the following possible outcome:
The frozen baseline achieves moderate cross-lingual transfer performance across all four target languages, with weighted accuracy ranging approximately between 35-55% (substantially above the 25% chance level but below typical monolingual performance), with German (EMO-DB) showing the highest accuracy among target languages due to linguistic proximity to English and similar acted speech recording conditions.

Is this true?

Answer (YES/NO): NO